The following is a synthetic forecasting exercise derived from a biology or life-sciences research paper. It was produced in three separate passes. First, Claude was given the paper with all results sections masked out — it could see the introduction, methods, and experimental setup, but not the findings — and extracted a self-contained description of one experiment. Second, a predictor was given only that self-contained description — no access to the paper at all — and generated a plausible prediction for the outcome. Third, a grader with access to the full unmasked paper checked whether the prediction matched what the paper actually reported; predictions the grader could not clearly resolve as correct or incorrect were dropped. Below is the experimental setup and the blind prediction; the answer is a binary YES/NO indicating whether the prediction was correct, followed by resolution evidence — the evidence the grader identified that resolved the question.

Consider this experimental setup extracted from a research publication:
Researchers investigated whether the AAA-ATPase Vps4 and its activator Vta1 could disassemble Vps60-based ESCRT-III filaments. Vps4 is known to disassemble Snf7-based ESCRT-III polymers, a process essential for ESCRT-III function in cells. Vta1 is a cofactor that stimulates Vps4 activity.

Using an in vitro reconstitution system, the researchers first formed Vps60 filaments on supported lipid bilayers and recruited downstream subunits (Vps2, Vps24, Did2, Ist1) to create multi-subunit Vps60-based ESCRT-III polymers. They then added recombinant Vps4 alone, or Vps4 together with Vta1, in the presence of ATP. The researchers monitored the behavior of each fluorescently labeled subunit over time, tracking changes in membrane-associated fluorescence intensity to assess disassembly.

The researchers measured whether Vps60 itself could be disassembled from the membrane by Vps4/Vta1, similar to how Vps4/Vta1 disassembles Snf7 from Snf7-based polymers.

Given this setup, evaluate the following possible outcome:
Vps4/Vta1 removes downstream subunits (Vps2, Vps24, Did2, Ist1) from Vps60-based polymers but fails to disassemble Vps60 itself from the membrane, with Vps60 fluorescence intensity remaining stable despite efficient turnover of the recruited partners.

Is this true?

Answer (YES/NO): YES